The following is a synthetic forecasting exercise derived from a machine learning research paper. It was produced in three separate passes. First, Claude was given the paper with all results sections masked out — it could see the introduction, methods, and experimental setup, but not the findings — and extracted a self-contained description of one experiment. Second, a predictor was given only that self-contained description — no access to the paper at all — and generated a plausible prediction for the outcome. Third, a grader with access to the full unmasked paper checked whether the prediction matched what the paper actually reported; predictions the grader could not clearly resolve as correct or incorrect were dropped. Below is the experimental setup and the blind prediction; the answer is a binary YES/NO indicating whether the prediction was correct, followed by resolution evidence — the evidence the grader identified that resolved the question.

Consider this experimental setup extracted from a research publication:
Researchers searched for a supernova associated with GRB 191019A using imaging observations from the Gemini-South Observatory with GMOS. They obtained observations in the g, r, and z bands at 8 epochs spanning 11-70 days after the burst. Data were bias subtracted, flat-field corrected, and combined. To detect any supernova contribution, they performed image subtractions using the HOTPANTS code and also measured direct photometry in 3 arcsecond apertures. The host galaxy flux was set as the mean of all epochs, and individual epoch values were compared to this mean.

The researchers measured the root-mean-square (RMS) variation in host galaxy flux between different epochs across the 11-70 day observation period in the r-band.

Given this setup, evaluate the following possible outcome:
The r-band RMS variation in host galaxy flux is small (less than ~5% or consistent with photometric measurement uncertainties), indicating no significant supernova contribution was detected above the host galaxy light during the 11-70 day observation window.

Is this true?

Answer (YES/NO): YES